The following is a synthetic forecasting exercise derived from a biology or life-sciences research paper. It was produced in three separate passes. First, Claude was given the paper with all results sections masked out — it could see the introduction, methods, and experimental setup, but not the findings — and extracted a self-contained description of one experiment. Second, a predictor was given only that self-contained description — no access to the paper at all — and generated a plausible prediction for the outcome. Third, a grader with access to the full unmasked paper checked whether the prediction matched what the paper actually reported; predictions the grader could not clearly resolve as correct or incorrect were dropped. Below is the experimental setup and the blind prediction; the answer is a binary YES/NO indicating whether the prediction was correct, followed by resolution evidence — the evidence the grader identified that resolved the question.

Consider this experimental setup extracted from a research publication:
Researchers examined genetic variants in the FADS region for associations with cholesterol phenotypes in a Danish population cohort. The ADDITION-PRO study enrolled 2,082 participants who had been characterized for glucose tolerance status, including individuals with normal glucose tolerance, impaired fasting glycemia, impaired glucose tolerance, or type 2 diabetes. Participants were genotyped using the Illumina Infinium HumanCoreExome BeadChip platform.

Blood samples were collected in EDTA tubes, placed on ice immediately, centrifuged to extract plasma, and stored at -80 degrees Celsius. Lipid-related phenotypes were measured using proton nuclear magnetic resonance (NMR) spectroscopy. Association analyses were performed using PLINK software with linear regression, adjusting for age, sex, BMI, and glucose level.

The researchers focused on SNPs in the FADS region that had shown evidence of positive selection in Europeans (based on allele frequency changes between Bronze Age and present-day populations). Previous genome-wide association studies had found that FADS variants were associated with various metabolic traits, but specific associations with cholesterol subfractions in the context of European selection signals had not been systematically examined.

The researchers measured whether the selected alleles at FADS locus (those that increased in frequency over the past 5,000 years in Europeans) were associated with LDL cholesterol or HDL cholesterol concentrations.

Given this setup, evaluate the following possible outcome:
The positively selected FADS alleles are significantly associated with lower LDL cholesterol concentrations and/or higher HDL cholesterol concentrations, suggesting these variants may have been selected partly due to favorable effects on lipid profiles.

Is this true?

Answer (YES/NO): NO